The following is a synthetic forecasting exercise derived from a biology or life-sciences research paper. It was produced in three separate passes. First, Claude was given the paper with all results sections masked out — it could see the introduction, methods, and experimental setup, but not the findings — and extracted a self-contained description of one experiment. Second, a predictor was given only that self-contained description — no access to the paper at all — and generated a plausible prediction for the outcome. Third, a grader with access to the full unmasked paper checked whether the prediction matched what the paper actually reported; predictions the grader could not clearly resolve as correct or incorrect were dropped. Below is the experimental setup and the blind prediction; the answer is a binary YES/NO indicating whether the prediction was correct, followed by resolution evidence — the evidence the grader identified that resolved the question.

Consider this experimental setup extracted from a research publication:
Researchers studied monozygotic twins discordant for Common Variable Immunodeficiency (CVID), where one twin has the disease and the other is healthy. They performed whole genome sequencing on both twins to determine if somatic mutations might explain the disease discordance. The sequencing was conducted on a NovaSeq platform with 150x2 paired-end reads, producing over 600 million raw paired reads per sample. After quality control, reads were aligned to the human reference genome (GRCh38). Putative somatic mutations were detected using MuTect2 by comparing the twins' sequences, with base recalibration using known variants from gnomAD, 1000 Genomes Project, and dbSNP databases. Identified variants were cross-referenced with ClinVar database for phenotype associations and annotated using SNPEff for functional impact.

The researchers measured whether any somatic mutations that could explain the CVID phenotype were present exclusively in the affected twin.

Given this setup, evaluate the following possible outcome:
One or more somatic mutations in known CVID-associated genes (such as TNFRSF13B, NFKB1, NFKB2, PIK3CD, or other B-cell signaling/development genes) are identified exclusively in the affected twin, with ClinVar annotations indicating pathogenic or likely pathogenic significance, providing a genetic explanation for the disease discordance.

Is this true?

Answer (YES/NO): NO